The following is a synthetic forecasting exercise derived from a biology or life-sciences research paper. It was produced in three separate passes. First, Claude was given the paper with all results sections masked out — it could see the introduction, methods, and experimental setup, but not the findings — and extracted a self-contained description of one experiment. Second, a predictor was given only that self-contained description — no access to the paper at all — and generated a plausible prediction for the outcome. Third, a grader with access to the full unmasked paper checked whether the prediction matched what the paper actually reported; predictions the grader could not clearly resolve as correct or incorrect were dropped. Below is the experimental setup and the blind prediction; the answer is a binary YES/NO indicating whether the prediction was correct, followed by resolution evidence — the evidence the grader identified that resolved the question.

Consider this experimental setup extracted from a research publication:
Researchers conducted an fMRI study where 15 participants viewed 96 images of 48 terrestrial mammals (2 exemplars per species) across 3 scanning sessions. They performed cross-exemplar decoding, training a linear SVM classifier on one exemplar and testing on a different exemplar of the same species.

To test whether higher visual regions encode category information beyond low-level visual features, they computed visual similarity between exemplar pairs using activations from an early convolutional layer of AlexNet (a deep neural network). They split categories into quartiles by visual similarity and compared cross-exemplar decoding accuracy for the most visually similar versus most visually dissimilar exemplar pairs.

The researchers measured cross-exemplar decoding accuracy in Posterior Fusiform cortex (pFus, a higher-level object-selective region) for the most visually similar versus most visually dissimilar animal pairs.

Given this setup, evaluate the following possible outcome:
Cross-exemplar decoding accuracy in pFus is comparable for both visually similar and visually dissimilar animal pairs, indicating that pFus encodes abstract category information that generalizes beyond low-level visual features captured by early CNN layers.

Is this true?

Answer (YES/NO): NO